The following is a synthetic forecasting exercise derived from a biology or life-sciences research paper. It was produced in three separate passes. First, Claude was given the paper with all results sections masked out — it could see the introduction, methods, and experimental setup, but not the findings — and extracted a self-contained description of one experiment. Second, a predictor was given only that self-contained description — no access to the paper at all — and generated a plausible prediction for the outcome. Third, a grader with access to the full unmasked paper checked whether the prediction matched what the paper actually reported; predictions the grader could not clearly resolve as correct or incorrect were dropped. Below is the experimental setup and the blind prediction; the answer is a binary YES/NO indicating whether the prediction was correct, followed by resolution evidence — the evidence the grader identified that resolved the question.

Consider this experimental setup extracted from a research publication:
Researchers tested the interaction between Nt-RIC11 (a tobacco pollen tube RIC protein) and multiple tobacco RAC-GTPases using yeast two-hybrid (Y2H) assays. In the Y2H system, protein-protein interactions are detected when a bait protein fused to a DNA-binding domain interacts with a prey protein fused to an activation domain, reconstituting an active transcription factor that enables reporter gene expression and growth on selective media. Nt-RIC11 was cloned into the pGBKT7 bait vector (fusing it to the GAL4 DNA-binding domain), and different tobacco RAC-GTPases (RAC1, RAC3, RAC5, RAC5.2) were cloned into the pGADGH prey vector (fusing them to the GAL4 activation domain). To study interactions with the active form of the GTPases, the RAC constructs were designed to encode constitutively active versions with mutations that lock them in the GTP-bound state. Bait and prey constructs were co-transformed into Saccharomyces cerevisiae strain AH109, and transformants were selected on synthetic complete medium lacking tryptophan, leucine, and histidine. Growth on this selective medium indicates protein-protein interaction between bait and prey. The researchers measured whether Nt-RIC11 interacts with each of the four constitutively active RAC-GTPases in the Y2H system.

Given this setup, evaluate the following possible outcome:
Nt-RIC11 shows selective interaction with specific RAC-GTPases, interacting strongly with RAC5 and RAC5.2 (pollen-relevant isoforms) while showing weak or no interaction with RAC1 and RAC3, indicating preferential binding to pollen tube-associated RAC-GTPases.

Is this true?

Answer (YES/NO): NO